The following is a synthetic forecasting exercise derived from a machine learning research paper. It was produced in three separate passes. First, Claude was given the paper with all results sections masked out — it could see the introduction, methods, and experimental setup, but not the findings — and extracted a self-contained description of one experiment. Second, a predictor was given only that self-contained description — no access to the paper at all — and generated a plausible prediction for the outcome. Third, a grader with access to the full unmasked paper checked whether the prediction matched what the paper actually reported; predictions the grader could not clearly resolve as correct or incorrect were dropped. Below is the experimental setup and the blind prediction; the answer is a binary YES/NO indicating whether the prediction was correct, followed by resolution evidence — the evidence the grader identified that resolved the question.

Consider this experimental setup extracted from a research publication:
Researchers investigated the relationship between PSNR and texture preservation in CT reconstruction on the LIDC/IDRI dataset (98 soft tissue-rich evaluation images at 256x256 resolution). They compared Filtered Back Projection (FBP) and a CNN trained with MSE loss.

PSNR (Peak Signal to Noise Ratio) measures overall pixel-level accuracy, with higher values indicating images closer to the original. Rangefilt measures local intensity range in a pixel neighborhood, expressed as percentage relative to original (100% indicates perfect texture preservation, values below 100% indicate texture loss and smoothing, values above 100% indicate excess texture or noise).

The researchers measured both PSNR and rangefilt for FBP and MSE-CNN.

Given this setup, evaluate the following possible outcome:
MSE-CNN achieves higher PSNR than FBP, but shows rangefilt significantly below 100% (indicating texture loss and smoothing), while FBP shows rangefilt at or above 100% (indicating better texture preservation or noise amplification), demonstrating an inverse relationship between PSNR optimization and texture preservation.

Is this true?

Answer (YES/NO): YES